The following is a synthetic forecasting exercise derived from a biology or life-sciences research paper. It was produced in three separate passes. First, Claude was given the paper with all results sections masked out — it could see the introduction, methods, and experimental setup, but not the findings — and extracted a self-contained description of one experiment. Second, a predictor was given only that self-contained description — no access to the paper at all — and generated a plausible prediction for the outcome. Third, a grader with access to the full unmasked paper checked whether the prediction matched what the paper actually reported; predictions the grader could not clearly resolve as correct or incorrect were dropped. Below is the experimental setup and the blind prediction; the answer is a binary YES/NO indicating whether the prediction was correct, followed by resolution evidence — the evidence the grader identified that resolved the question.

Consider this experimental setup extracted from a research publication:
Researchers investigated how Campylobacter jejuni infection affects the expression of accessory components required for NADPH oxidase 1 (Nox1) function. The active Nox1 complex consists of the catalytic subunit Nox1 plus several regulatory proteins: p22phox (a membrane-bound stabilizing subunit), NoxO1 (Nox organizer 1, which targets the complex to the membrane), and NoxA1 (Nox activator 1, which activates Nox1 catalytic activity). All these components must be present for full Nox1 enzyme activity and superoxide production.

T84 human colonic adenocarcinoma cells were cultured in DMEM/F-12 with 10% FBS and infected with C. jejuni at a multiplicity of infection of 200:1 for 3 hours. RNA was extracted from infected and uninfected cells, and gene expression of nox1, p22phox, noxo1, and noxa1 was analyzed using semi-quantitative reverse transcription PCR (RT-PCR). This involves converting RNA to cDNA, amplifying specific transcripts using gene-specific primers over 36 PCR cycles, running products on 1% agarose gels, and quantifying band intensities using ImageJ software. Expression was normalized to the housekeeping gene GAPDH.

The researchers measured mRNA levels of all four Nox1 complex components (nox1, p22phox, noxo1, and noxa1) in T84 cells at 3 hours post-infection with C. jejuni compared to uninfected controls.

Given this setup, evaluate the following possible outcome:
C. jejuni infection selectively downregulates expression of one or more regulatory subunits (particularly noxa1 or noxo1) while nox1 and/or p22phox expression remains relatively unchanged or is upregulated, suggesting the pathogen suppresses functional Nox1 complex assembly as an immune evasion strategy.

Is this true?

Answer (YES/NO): NO